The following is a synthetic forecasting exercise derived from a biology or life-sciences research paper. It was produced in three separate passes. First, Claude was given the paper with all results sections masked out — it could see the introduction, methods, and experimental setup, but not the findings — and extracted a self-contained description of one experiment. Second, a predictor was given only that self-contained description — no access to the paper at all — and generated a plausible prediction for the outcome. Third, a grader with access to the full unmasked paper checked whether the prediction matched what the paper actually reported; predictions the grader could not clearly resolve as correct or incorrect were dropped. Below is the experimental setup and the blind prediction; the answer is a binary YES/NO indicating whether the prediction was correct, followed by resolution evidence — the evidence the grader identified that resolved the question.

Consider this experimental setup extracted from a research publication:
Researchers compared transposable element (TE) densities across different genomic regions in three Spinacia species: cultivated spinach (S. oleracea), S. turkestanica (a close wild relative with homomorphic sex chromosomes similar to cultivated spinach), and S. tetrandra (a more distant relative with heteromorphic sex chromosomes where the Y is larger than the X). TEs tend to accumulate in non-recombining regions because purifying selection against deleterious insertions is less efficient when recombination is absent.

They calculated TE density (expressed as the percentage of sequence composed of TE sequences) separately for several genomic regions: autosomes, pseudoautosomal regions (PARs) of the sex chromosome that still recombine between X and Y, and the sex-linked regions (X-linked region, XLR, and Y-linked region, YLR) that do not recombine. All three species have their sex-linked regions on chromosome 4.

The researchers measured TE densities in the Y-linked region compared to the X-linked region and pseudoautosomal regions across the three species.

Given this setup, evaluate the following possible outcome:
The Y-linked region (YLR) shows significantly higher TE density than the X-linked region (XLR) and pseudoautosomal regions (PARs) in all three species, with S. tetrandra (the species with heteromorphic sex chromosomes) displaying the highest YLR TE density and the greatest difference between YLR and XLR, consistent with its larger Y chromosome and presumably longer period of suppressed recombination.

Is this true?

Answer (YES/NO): NO